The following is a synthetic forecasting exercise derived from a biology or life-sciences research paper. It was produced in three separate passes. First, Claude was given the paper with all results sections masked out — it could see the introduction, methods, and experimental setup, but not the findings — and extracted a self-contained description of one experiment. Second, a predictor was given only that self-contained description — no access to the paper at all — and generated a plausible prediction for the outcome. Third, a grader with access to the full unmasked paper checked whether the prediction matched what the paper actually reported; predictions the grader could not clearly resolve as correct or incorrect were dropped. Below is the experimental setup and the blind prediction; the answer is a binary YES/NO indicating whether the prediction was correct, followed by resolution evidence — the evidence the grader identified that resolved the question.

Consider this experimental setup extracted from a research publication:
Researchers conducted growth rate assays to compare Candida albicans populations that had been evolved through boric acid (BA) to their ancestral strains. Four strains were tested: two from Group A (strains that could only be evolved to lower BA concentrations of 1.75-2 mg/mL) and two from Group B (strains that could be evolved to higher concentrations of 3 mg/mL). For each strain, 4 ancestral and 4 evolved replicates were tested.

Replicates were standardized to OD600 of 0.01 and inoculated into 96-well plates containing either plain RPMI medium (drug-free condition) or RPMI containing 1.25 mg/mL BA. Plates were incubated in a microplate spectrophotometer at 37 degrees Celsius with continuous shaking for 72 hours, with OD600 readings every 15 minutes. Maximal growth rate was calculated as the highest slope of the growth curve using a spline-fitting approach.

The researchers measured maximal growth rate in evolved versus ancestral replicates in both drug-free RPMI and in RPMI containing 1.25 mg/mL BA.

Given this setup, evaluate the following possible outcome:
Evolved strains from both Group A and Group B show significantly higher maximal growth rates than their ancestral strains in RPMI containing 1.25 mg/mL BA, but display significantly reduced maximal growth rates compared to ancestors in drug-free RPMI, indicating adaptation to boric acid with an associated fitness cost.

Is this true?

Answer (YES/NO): NO